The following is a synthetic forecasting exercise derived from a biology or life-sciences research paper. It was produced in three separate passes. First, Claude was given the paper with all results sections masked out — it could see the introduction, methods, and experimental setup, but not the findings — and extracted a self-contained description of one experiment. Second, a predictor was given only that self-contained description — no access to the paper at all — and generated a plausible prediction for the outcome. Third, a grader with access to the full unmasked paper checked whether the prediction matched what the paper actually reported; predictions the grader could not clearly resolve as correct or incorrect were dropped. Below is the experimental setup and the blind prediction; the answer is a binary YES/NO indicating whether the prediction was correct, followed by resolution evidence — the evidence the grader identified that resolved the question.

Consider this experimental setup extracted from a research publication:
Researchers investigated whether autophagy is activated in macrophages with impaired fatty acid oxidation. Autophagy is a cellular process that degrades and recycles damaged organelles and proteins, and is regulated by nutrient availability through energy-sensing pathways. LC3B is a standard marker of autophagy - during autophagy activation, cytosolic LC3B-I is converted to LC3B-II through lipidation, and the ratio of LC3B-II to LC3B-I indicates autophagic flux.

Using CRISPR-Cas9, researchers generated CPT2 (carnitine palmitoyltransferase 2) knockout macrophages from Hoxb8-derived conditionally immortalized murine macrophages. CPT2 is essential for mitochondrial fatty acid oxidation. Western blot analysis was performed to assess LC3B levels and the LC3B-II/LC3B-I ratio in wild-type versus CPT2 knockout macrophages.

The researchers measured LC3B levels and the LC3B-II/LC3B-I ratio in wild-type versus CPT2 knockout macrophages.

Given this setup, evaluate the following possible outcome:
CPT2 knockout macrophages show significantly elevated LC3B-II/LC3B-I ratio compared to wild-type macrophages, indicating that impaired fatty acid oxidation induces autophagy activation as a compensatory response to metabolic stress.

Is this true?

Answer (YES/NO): NO